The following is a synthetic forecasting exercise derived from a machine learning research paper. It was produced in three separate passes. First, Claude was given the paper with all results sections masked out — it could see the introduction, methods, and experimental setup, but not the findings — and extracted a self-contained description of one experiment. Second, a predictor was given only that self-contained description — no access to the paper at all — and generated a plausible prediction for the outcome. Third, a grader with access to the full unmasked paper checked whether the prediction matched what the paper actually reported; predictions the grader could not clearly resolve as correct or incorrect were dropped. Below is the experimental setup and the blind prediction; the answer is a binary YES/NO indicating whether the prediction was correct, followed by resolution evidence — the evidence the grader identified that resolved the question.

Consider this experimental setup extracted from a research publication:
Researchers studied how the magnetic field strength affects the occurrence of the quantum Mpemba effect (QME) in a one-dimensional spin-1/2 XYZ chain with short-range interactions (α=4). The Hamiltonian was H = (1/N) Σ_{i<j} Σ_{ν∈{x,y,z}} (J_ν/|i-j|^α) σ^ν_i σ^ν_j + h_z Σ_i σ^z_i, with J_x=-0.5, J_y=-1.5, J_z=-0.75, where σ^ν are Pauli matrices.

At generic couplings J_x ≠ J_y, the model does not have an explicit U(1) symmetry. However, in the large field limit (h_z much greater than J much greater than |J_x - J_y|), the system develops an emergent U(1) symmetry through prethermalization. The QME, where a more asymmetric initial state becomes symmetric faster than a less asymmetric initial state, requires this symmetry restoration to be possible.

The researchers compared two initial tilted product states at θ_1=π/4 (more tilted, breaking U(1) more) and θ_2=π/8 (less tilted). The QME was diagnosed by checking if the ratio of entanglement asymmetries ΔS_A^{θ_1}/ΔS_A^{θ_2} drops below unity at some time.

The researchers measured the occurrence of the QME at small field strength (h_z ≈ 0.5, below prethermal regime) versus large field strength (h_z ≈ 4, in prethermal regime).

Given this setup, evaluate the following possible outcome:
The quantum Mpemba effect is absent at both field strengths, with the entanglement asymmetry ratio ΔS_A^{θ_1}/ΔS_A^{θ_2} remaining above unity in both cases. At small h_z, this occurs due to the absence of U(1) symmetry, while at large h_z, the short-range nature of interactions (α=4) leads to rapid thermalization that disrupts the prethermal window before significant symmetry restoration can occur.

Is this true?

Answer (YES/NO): NO